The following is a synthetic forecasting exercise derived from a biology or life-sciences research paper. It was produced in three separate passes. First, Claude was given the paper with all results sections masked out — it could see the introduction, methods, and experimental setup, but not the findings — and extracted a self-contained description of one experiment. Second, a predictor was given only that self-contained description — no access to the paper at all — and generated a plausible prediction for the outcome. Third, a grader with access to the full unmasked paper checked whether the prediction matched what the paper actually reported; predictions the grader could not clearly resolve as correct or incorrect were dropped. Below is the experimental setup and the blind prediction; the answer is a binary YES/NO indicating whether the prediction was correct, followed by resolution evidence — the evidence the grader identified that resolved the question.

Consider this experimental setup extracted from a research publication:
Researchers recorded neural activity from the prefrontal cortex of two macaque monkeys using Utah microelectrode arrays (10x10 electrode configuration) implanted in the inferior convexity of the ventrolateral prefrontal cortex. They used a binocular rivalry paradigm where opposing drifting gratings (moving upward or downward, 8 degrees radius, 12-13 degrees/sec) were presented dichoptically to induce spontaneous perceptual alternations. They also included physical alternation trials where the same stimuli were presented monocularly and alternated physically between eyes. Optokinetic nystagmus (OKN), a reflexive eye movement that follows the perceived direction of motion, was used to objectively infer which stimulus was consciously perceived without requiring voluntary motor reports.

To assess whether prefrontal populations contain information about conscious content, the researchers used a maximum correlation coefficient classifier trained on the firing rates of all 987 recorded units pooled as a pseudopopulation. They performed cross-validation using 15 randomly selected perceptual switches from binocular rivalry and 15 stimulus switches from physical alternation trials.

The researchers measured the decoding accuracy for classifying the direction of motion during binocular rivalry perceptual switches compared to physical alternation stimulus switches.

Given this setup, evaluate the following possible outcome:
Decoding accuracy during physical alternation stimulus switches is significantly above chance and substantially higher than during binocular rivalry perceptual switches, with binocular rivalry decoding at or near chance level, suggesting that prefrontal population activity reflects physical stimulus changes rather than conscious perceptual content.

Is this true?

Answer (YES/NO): NO